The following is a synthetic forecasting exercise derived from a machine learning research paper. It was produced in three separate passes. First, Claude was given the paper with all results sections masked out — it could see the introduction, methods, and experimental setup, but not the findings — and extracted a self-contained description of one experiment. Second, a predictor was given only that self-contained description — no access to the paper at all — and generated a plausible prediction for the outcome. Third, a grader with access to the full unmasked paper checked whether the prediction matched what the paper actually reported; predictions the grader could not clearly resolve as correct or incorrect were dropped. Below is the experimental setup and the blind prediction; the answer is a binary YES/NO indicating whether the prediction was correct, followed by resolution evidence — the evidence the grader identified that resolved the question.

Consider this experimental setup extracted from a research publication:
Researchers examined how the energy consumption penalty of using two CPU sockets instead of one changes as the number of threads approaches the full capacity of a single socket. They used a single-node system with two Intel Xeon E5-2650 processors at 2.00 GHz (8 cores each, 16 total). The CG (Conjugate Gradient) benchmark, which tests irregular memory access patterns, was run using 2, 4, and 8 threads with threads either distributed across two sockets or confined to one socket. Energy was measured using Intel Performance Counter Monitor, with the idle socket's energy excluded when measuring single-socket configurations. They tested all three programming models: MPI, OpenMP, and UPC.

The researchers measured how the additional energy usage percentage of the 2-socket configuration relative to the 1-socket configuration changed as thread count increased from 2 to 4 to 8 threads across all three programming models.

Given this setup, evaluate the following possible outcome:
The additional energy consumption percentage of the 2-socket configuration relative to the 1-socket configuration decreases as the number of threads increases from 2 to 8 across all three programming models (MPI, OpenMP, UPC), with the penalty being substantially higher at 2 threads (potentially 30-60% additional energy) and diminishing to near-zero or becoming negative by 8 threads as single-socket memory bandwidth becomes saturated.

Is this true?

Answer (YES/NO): NO